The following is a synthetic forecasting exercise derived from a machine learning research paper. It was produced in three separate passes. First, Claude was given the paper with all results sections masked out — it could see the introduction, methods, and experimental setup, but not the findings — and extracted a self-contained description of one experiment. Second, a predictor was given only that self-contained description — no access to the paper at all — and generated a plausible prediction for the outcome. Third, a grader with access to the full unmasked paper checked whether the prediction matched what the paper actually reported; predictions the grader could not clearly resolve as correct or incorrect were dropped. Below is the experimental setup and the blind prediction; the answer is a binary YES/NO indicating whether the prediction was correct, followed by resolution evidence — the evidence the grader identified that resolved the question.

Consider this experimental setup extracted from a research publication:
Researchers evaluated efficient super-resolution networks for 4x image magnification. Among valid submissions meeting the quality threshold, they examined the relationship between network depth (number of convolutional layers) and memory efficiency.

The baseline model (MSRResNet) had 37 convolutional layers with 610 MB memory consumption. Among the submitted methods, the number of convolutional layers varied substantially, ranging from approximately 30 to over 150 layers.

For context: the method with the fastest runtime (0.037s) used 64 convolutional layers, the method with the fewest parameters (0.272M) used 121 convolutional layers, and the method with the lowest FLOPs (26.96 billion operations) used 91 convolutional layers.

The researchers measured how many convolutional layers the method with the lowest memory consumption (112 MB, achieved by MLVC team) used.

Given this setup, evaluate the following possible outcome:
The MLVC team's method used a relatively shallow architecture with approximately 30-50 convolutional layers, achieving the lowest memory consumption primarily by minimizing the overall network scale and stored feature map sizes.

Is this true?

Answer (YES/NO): NO